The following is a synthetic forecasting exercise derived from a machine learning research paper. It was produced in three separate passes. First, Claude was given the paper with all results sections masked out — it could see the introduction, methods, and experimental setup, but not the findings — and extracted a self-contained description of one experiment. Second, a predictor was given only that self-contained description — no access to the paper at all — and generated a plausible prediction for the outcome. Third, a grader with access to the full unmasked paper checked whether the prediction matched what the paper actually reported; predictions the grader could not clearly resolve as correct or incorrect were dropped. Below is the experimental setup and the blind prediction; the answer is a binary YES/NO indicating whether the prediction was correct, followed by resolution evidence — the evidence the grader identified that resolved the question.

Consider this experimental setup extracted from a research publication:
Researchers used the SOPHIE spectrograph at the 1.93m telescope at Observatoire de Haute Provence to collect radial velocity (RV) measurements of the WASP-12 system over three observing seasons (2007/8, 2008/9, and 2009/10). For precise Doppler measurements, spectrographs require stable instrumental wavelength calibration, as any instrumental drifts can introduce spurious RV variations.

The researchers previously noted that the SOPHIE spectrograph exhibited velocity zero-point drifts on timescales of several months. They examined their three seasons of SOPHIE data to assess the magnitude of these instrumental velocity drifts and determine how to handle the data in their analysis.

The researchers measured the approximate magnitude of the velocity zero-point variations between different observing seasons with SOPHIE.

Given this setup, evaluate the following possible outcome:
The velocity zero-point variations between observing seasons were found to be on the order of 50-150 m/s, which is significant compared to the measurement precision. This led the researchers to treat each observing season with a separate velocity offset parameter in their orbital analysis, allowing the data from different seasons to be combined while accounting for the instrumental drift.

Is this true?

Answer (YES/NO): NO